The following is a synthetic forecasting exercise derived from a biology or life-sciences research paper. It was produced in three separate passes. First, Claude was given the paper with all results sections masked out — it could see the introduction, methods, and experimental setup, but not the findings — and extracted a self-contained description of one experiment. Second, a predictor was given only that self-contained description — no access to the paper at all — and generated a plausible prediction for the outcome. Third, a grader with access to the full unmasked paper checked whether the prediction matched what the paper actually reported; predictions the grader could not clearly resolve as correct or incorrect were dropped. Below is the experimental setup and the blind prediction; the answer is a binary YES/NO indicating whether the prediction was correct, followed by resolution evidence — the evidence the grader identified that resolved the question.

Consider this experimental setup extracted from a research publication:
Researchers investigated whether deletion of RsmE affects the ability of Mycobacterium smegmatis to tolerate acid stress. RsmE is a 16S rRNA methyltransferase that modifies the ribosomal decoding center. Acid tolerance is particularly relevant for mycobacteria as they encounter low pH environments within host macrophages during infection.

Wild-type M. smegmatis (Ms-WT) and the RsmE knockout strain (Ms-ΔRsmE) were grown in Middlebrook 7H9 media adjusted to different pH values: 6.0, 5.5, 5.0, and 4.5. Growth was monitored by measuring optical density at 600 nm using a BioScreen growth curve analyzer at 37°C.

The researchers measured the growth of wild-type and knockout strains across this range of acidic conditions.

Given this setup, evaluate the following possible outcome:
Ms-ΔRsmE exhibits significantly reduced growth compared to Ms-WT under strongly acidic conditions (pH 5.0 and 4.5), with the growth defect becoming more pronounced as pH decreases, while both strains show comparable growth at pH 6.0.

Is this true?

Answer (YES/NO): YES